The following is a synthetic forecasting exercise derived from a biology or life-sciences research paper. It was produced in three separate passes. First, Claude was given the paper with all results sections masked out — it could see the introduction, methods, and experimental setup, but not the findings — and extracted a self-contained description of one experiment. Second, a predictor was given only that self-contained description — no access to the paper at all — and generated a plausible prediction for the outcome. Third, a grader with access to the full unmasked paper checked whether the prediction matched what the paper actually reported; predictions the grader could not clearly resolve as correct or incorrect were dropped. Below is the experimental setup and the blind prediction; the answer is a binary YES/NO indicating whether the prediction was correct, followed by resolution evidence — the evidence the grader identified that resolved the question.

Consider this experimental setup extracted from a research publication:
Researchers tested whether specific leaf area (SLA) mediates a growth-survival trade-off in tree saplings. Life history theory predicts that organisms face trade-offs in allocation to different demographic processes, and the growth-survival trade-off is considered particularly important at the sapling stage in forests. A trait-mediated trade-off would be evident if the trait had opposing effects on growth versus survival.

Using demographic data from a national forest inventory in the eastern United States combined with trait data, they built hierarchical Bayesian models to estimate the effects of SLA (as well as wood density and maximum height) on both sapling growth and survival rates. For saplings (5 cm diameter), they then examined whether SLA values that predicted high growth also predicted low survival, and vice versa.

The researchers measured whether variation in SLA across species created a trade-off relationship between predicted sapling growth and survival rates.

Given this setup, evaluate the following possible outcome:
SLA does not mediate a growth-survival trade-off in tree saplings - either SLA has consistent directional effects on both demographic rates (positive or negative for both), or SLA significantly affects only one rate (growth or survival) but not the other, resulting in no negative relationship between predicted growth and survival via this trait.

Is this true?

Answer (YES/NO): YES